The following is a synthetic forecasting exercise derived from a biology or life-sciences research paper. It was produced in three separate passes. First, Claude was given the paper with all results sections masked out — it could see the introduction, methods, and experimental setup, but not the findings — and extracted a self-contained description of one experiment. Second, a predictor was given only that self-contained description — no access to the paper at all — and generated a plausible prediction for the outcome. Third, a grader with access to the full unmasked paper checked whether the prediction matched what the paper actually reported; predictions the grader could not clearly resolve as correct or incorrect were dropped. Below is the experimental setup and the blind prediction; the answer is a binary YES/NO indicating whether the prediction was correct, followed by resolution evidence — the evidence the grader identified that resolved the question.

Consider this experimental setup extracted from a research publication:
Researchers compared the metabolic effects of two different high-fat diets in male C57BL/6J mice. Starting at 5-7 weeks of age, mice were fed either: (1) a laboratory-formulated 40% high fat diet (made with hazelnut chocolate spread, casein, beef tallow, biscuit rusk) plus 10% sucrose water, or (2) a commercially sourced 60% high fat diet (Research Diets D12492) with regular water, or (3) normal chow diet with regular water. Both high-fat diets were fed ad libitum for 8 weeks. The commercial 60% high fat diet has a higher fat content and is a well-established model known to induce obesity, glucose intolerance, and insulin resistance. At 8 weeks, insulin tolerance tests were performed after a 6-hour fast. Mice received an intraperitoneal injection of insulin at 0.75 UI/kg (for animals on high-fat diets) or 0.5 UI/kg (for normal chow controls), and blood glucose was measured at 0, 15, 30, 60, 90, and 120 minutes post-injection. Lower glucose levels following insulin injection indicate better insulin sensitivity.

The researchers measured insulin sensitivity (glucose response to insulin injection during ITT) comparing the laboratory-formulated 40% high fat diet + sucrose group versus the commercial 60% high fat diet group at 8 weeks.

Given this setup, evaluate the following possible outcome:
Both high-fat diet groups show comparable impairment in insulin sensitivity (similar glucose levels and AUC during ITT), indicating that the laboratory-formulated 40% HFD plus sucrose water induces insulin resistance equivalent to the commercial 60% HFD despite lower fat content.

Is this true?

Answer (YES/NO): NO